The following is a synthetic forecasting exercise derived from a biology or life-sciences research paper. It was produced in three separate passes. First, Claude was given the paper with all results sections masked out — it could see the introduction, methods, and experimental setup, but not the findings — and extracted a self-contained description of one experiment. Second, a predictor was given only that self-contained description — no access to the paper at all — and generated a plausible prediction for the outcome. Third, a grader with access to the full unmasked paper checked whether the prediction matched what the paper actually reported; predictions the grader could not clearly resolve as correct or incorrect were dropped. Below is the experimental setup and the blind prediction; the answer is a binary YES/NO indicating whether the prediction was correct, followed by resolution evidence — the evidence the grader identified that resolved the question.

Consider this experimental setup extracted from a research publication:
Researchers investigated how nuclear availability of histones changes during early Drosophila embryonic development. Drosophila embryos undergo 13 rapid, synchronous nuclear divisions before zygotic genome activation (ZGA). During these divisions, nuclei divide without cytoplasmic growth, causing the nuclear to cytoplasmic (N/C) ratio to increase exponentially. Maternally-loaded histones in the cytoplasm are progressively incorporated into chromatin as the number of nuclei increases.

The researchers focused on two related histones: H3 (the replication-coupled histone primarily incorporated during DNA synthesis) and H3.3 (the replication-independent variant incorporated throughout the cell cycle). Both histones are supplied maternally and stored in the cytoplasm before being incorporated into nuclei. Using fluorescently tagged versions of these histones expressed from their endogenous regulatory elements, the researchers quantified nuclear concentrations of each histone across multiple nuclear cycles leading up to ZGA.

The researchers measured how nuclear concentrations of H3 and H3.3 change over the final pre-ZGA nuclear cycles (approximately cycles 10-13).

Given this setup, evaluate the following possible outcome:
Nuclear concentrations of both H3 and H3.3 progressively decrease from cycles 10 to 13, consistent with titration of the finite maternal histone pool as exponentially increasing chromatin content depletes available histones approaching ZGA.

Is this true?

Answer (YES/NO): YES